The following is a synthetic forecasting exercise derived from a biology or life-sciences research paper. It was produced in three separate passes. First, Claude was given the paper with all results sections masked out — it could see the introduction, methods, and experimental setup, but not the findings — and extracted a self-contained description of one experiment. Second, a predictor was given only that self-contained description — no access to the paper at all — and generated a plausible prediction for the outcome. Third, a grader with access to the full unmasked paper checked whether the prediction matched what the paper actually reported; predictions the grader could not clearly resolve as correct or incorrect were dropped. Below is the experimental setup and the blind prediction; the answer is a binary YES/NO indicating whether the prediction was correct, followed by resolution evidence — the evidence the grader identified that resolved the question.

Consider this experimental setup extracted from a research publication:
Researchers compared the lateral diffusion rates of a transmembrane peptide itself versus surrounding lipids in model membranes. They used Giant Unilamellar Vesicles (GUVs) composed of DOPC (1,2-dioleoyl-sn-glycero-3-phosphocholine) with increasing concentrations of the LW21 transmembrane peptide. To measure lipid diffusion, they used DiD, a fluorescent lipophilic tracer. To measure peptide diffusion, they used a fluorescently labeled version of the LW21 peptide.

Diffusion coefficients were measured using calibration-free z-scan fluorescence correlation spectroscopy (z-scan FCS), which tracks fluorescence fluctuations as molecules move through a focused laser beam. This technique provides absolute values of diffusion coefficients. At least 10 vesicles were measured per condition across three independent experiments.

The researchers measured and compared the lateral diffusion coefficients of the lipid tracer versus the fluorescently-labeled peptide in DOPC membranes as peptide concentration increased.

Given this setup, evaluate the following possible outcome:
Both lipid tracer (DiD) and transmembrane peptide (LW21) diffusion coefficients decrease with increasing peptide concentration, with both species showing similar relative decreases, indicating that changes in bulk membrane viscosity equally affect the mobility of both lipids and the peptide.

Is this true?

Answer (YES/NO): YES